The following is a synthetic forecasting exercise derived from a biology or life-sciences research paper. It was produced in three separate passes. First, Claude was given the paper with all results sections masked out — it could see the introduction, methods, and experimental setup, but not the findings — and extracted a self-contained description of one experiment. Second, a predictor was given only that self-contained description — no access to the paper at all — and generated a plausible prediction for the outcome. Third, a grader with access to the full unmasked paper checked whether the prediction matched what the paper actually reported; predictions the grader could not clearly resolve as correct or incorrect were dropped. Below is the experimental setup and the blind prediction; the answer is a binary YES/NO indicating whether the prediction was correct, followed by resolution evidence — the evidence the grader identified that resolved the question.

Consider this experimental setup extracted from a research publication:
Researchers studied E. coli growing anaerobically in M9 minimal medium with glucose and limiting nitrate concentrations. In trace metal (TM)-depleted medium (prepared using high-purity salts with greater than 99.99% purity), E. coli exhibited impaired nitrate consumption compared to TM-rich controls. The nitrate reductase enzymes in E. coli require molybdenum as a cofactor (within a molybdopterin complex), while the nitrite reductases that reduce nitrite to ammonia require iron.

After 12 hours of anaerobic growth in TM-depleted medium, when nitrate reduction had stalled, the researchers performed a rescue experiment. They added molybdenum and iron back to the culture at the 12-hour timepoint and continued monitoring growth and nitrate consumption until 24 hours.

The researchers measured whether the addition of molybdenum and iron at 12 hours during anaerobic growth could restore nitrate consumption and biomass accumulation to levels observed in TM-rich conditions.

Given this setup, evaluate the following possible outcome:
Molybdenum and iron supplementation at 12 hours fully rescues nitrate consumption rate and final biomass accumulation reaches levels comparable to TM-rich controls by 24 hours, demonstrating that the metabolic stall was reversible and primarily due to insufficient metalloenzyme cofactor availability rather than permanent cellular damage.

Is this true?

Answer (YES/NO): YES